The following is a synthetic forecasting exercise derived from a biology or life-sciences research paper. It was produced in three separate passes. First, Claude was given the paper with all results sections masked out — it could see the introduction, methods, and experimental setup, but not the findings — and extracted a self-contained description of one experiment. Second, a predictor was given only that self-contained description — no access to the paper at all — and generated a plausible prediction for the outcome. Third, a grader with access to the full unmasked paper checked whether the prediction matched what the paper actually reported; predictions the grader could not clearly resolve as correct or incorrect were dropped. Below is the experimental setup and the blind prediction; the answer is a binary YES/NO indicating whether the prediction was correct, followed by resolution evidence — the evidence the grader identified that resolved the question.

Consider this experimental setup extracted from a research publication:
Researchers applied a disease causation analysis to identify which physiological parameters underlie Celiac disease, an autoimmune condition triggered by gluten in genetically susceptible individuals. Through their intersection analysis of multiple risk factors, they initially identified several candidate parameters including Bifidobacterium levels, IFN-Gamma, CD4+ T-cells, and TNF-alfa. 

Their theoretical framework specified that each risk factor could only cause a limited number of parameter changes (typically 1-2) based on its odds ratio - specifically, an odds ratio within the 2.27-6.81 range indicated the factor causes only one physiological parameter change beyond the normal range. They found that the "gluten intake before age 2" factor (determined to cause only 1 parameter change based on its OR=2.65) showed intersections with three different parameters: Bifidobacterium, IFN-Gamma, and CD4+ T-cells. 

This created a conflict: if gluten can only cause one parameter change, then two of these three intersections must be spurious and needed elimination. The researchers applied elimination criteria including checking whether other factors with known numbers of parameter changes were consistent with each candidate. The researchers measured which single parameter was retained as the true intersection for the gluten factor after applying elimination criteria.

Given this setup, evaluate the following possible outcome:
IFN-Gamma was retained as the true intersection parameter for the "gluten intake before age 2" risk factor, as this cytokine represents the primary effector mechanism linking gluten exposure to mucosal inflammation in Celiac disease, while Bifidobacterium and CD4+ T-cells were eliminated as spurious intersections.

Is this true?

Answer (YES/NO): NO